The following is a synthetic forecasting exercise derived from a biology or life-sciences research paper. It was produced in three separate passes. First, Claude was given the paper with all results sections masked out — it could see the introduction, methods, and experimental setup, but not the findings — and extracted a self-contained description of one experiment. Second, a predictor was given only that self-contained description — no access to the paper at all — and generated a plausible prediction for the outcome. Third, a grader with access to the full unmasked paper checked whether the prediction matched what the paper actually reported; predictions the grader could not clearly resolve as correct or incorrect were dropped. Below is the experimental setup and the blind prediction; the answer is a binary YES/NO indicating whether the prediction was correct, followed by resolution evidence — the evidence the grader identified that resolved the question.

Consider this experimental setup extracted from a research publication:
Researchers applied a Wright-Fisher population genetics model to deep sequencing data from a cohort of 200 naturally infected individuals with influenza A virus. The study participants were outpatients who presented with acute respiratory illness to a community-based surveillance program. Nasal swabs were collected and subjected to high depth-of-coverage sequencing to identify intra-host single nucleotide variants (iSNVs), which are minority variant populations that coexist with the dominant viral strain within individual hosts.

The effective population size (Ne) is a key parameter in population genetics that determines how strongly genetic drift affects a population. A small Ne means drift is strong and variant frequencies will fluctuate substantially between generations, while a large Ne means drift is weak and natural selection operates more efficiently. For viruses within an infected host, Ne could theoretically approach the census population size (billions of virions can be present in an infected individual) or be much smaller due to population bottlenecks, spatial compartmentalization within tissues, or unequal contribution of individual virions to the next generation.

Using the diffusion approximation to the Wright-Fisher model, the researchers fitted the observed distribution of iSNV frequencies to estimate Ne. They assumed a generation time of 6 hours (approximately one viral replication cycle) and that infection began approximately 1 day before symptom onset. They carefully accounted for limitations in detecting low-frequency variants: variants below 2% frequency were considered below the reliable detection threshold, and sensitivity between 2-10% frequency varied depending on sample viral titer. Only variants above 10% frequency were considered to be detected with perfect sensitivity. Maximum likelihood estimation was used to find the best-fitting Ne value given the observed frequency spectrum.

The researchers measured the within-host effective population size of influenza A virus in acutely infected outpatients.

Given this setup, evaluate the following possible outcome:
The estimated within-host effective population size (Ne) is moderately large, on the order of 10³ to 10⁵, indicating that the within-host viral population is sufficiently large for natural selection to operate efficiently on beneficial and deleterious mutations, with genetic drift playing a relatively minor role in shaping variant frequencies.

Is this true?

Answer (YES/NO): NO